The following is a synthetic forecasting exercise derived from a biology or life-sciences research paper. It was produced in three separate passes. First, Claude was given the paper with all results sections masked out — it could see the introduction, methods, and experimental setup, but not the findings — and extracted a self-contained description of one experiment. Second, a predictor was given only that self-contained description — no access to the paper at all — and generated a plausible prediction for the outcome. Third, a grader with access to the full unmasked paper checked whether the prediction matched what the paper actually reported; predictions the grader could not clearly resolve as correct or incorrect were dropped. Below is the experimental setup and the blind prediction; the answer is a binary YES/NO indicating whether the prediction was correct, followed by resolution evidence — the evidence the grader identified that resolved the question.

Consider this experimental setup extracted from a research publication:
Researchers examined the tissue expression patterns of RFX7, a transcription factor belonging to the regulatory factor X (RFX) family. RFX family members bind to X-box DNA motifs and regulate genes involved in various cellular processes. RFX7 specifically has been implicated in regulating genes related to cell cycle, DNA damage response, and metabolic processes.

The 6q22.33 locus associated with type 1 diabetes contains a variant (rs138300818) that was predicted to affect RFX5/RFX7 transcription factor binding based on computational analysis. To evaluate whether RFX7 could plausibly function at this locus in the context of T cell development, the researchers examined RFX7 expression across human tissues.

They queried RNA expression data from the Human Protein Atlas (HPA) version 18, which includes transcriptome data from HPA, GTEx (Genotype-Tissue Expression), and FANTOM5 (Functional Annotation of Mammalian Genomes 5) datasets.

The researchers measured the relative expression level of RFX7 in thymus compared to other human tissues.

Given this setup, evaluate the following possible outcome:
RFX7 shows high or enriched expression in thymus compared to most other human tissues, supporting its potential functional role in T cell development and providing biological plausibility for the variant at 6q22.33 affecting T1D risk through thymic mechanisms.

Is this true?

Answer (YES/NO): YES